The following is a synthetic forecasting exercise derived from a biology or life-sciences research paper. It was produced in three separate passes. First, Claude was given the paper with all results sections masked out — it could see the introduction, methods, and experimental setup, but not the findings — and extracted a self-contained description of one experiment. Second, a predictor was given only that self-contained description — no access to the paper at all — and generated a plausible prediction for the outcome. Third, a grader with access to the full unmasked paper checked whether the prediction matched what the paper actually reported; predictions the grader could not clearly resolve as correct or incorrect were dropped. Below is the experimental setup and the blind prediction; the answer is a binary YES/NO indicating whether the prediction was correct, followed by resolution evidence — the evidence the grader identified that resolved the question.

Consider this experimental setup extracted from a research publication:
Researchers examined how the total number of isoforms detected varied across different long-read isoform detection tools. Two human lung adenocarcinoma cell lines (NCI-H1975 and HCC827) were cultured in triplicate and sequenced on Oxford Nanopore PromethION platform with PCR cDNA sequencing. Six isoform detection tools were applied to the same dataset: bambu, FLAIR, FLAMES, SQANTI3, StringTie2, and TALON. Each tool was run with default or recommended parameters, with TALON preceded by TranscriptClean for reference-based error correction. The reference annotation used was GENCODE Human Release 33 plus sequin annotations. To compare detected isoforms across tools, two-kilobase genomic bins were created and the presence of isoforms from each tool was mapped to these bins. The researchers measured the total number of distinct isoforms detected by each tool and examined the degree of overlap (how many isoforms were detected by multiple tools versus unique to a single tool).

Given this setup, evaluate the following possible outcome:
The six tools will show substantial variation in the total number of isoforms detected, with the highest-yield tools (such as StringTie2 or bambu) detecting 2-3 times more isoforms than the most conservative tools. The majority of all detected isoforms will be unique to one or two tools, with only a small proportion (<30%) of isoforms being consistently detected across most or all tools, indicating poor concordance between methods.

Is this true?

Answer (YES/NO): NO